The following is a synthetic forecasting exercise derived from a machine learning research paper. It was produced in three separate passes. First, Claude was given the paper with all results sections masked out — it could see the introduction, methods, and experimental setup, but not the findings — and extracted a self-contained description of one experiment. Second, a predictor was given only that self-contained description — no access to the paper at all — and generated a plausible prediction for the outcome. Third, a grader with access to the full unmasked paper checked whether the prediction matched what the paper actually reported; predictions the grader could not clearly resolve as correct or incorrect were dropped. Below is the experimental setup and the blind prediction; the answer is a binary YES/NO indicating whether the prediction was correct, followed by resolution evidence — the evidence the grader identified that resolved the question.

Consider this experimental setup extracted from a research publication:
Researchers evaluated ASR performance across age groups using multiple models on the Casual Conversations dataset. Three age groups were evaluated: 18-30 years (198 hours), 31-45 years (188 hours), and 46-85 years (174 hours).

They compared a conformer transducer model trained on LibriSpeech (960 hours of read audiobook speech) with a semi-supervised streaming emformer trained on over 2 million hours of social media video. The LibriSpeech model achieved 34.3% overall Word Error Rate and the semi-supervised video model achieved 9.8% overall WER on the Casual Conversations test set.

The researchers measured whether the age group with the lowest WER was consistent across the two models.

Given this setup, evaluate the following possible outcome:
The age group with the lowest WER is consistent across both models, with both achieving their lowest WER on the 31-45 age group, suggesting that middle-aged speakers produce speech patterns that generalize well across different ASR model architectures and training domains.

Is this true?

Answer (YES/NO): NO